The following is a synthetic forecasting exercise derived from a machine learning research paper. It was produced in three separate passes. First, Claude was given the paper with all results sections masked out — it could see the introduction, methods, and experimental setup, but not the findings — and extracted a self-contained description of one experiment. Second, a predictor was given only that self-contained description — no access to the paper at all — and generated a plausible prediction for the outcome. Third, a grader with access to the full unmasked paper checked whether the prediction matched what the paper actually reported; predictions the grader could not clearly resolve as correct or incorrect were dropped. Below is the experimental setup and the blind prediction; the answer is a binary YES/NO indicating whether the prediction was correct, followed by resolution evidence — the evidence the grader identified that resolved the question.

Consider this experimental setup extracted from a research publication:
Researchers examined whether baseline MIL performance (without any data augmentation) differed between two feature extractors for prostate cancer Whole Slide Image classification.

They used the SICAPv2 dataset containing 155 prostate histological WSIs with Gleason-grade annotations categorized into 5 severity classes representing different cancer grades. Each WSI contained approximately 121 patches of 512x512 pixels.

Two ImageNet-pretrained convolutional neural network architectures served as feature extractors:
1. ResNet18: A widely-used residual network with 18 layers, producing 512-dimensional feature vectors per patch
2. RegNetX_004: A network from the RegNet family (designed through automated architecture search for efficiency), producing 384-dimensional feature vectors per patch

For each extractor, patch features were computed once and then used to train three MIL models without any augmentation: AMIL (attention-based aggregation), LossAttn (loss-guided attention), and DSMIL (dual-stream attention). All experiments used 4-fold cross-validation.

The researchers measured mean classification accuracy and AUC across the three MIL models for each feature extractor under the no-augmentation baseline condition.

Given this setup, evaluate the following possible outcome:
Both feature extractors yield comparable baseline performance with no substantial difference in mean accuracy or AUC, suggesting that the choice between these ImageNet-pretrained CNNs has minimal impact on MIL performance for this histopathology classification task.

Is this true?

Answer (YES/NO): NO